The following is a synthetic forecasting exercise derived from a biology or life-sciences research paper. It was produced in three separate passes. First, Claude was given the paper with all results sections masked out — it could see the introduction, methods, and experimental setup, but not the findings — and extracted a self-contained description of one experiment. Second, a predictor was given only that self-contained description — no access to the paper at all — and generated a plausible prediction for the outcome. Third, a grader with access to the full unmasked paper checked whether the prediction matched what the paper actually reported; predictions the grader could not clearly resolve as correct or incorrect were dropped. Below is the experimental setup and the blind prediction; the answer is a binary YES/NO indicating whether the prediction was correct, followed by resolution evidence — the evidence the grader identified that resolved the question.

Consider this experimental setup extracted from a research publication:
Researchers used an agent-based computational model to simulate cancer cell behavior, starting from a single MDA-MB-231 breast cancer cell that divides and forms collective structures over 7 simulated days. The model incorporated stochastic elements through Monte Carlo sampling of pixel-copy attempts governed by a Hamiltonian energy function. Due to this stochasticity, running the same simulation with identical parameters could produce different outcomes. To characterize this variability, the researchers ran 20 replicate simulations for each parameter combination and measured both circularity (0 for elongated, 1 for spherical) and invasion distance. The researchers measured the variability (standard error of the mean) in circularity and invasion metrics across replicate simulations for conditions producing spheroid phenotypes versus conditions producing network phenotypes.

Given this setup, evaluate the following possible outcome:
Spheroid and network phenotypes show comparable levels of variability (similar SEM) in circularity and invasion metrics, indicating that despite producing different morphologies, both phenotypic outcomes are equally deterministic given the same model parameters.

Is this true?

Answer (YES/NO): NO